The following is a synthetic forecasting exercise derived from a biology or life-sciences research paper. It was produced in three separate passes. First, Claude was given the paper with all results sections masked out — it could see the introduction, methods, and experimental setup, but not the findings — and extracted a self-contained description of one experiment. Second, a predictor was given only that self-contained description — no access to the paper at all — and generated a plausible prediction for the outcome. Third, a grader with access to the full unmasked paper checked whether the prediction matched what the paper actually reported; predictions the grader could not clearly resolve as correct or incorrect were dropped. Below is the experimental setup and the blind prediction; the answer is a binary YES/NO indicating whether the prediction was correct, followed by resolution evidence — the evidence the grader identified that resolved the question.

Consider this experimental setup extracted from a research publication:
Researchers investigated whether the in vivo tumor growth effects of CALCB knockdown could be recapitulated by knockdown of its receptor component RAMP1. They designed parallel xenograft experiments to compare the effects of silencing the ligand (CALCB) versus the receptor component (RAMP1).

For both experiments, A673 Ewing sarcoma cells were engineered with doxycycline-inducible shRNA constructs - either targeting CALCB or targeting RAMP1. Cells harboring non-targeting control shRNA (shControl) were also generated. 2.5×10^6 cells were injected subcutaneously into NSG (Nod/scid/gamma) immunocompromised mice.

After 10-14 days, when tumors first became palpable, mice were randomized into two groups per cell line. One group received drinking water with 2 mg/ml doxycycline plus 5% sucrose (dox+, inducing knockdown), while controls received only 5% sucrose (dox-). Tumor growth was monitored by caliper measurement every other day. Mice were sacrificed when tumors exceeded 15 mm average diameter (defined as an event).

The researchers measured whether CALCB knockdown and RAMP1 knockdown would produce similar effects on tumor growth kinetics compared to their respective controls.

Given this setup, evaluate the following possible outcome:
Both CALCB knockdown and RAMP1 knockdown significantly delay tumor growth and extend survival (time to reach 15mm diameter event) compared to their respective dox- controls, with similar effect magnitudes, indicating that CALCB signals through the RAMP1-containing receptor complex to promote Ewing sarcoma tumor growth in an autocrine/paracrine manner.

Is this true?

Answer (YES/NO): NO